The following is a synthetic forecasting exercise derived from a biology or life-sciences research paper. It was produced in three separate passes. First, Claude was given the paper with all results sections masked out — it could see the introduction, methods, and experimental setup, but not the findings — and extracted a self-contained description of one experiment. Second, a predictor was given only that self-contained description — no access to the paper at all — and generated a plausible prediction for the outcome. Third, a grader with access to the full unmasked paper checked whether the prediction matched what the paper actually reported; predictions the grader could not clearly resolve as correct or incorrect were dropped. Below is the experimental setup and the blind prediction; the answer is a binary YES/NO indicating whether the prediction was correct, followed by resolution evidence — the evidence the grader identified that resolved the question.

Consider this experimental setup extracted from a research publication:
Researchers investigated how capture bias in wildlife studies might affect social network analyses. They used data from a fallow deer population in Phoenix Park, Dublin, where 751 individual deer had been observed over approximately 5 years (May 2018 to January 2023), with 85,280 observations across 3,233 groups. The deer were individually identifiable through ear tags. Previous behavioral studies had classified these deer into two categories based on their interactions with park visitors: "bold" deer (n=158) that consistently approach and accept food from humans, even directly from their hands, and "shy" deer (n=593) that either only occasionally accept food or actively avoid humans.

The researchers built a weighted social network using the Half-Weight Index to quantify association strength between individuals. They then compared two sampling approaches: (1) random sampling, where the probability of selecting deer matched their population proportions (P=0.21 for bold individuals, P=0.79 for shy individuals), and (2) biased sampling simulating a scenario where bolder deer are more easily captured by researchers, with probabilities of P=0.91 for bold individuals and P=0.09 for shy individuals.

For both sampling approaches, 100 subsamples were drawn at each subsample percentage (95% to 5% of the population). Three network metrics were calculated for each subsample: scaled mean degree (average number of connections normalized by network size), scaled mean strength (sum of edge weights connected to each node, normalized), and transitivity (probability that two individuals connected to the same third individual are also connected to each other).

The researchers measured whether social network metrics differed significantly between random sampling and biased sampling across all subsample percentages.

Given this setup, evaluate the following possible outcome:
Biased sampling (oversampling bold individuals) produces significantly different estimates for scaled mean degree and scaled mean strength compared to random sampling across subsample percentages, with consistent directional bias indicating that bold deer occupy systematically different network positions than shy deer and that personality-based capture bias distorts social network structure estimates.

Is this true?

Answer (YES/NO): YES